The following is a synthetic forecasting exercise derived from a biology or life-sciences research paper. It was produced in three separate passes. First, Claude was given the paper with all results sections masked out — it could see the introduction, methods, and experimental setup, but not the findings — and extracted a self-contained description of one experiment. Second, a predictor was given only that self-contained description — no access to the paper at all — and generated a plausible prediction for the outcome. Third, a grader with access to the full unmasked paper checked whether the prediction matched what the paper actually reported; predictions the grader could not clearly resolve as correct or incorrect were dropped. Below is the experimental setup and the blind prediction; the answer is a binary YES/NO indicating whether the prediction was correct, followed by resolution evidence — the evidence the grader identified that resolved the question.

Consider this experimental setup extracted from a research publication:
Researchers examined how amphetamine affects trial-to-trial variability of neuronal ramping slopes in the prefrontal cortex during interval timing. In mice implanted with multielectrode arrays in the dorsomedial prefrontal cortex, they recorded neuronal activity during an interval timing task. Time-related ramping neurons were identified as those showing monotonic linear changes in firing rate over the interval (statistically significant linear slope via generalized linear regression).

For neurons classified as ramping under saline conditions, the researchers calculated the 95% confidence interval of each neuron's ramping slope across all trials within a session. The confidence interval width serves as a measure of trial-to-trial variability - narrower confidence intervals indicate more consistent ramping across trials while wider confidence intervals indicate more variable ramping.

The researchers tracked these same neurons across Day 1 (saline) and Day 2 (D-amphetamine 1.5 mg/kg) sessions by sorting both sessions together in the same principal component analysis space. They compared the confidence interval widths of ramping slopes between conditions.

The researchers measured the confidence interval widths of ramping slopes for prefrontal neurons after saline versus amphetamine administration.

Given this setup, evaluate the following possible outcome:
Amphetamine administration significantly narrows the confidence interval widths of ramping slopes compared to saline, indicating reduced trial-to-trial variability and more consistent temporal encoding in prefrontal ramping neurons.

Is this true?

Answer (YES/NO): NO